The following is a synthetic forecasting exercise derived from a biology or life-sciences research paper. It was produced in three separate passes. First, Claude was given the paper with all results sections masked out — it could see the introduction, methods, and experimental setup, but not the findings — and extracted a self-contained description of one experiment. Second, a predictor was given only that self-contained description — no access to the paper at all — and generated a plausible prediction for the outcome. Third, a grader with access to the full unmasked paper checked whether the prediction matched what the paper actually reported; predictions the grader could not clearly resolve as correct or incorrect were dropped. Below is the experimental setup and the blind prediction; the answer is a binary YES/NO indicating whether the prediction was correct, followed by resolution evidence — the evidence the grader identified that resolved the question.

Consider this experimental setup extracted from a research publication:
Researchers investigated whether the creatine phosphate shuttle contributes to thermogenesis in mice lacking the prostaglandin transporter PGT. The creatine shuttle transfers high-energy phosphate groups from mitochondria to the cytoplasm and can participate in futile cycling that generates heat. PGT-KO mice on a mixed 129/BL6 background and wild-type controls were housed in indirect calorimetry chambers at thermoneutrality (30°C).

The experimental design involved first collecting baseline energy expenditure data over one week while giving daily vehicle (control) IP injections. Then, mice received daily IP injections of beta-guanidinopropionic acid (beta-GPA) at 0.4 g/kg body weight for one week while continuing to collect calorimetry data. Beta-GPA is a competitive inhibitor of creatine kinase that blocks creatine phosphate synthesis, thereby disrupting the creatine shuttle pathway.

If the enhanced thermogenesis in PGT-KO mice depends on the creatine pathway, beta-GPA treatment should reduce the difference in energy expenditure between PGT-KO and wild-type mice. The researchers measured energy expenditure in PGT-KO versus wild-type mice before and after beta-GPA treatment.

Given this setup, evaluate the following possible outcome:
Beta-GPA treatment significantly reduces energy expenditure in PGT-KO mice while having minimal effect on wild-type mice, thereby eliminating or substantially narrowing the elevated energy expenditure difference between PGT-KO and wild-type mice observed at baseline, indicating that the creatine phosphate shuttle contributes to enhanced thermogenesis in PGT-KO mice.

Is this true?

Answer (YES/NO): NO